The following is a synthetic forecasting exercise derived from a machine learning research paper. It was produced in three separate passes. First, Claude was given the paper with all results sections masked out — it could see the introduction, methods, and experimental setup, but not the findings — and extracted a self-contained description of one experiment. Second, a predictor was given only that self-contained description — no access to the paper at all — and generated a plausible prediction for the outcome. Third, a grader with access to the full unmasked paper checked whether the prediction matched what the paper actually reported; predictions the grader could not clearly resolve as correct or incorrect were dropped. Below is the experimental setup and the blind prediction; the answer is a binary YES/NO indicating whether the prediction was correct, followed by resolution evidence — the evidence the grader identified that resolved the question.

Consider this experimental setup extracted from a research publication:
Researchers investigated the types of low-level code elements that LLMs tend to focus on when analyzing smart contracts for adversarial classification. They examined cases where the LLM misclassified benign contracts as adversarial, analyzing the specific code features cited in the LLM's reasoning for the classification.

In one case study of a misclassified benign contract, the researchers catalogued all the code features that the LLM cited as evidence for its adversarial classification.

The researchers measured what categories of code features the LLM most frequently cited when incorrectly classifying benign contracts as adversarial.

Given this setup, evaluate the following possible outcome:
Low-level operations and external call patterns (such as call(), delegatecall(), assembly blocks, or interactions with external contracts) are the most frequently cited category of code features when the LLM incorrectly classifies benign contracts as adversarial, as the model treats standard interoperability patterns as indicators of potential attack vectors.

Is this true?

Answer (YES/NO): YES